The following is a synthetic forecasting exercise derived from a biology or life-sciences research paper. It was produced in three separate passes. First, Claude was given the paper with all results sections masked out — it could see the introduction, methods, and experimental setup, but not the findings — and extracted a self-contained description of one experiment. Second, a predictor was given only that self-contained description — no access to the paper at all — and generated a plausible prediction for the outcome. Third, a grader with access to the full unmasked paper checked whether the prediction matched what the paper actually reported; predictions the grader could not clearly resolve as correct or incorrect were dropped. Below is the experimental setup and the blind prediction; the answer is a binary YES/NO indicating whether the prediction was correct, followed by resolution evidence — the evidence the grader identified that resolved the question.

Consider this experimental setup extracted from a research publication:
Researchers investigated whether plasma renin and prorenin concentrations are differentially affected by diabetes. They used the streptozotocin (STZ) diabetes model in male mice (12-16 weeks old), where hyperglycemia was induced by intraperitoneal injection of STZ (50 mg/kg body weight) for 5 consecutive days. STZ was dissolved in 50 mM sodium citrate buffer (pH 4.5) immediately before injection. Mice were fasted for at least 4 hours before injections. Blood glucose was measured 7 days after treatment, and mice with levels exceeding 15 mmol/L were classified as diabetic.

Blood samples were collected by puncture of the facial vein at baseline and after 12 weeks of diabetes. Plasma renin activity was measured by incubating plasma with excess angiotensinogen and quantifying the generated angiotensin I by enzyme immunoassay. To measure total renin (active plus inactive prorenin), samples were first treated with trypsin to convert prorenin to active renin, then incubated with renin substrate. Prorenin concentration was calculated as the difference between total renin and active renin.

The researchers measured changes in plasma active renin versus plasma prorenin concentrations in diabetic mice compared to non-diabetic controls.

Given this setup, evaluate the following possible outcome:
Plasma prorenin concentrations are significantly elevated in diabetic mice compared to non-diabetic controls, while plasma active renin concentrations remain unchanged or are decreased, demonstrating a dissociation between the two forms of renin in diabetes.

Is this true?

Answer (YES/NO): YES